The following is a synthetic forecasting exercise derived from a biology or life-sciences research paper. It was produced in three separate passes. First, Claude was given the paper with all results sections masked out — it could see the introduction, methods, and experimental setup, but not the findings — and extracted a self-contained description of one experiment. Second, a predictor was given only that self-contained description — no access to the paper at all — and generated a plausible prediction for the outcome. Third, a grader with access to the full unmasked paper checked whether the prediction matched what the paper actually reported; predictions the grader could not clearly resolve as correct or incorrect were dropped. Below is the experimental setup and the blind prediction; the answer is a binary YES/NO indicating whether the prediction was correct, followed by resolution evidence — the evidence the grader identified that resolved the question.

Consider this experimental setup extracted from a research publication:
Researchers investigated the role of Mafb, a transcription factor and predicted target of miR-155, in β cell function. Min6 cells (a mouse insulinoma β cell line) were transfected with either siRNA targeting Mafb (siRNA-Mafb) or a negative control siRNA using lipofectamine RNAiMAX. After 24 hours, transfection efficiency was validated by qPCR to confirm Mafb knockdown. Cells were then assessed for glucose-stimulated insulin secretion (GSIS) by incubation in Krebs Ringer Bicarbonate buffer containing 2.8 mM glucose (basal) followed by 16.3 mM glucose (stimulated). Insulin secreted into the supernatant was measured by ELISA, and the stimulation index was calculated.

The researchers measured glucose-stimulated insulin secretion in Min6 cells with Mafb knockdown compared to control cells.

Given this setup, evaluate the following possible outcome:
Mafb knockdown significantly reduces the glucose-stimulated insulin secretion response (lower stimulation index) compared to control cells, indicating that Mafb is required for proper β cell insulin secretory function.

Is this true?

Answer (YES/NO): YES